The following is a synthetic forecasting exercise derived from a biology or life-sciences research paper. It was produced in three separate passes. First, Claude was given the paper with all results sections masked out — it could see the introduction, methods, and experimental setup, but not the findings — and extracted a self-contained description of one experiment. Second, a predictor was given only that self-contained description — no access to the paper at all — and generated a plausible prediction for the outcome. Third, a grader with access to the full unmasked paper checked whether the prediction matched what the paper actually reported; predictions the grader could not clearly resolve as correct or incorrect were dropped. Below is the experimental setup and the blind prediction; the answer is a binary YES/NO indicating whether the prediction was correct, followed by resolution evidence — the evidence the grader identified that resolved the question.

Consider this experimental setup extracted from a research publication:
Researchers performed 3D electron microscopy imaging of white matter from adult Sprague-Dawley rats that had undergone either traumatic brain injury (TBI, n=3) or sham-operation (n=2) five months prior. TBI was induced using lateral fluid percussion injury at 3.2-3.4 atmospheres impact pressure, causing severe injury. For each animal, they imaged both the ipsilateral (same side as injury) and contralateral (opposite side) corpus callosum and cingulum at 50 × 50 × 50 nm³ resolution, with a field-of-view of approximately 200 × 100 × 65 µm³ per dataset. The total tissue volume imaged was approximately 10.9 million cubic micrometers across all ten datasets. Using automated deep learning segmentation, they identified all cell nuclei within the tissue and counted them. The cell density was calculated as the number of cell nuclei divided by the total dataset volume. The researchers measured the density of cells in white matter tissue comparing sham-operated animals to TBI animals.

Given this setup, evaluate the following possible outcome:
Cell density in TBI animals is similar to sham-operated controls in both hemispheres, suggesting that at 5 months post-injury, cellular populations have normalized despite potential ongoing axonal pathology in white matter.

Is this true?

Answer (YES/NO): YES